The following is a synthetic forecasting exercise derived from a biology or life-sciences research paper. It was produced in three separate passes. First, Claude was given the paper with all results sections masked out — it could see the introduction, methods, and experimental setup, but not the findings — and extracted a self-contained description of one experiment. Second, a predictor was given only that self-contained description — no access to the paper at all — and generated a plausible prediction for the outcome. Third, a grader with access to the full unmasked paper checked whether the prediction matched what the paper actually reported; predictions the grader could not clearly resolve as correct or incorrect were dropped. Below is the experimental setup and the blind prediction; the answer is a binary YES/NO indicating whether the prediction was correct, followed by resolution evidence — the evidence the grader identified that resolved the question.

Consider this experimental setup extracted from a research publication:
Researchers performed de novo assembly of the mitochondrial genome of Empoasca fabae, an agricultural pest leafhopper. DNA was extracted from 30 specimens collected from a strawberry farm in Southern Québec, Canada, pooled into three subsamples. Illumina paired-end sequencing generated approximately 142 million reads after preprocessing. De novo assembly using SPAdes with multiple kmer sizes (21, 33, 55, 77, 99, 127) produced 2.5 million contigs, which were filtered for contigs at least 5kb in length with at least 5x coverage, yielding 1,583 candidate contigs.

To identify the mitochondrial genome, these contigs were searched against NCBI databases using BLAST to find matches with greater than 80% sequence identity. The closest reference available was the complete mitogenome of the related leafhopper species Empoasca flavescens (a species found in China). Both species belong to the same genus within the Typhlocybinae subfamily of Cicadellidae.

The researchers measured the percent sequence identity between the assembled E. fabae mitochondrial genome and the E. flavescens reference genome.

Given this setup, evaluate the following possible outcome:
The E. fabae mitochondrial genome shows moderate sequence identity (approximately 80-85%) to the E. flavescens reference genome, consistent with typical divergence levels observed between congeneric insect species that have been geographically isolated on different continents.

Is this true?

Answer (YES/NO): YES